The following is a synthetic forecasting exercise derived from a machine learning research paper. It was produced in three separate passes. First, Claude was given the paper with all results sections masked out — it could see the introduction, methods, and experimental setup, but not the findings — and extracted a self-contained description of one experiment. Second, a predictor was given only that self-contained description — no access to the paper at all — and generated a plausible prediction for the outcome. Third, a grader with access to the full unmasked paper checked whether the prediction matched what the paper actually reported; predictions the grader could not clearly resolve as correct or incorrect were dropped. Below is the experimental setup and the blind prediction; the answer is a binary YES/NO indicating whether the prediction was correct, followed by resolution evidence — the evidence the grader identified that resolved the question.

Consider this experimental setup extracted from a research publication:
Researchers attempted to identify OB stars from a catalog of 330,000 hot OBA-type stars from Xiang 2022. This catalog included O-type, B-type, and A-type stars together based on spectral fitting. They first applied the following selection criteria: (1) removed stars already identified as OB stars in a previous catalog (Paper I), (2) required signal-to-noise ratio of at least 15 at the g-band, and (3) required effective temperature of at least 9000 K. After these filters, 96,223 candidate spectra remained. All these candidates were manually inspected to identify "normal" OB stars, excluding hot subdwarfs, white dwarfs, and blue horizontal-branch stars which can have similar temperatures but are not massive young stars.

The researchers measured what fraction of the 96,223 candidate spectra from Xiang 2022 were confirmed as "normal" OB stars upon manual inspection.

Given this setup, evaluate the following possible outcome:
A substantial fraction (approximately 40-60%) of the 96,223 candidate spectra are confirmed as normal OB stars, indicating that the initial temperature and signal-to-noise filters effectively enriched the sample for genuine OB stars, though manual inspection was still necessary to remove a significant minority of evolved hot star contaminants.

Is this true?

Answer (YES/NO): NO